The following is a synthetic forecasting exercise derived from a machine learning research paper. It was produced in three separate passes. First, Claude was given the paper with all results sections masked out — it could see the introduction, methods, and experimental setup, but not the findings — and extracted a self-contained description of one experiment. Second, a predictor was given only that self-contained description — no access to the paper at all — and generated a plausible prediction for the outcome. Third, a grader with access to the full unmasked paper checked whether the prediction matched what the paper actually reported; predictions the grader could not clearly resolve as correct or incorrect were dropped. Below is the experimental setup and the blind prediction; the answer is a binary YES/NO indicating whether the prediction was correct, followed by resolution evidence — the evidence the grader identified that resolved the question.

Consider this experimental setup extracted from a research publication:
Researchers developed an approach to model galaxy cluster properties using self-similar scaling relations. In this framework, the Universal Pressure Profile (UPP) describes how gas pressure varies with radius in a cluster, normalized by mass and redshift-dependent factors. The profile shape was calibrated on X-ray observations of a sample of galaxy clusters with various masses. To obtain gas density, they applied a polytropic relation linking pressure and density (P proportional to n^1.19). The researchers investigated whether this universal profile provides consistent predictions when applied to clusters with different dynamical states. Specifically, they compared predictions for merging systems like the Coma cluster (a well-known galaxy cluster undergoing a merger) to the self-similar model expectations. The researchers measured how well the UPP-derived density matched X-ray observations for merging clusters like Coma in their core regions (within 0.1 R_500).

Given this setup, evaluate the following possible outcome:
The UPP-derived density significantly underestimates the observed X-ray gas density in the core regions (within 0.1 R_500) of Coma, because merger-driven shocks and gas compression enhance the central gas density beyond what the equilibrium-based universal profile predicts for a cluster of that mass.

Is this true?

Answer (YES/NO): NO